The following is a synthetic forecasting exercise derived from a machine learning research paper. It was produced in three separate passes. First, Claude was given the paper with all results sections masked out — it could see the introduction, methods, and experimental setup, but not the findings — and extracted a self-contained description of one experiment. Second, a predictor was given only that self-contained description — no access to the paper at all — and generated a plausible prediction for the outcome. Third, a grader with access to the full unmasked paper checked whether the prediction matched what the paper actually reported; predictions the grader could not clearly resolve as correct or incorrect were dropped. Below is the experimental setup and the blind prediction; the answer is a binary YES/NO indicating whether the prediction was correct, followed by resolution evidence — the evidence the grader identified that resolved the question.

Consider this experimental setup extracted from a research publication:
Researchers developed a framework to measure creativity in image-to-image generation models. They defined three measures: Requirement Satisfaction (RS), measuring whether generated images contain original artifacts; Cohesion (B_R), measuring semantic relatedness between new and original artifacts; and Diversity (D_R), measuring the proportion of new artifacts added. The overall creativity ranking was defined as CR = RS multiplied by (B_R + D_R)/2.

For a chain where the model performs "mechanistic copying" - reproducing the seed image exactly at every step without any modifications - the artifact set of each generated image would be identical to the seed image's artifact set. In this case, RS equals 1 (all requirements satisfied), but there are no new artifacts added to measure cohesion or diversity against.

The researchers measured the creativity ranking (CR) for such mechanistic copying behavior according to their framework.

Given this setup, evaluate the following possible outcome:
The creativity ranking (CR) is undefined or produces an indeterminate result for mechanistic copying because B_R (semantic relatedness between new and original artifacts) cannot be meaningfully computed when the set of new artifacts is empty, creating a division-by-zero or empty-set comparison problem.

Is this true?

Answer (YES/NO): NO